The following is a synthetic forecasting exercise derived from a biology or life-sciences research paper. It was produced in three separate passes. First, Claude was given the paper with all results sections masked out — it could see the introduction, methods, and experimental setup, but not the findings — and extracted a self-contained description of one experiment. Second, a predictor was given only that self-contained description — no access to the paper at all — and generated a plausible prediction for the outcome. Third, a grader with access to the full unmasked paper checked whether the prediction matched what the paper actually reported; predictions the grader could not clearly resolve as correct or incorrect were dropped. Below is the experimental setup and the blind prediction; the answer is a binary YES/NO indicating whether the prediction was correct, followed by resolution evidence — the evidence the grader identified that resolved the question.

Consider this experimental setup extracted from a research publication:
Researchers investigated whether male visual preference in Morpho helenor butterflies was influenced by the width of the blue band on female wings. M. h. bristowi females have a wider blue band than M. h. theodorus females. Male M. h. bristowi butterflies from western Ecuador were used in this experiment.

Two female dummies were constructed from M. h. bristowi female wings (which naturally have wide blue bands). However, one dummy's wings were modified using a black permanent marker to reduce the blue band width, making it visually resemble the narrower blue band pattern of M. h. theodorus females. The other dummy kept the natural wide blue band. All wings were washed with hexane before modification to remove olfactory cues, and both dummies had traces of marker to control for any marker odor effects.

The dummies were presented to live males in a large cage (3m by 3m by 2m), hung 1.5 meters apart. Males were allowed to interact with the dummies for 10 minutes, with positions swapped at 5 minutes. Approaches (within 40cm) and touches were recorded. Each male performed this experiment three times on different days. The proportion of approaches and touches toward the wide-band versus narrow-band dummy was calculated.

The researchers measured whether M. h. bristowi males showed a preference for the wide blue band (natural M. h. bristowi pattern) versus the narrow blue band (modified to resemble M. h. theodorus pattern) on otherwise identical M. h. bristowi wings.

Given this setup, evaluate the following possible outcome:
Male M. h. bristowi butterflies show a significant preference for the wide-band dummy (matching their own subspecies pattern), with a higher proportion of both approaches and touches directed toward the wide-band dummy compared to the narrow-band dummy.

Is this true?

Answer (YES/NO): YES